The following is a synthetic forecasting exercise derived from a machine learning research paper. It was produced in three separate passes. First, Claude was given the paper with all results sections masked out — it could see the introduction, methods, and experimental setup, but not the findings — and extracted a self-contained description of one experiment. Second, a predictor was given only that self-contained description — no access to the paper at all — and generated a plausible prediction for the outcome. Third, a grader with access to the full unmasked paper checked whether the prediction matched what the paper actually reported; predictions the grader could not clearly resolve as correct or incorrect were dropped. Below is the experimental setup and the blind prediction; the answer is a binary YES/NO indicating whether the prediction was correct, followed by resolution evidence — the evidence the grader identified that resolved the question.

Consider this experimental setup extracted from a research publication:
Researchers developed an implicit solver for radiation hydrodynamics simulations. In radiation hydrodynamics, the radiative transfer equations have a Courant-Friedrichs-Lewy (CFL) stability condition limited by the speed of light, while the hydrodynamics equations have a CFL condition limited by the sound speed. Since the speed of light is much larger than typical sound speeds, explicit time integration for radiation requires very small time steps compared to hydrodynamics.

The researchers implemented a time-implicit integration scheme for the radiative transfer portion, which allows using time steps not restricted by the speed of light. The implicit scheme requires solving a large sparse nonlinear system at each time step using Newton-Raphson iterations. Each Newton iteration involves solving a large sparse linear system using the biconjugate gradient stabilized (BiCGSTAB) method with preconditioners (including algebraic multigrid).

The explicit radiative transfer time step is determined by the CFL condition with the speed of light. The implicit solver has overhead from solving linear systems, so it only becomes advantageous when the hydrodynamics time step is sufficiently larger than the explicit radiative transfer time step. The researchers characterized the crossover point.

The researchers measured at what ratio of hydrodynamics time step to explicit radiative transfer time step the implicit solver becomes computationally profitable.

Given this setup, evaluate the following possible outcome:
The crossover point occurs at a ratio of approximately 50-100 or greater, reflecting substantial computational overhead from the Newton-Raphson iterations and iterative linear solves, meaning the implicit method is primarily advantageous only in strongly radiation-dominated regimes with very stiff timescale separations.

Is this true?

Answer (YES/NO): YES